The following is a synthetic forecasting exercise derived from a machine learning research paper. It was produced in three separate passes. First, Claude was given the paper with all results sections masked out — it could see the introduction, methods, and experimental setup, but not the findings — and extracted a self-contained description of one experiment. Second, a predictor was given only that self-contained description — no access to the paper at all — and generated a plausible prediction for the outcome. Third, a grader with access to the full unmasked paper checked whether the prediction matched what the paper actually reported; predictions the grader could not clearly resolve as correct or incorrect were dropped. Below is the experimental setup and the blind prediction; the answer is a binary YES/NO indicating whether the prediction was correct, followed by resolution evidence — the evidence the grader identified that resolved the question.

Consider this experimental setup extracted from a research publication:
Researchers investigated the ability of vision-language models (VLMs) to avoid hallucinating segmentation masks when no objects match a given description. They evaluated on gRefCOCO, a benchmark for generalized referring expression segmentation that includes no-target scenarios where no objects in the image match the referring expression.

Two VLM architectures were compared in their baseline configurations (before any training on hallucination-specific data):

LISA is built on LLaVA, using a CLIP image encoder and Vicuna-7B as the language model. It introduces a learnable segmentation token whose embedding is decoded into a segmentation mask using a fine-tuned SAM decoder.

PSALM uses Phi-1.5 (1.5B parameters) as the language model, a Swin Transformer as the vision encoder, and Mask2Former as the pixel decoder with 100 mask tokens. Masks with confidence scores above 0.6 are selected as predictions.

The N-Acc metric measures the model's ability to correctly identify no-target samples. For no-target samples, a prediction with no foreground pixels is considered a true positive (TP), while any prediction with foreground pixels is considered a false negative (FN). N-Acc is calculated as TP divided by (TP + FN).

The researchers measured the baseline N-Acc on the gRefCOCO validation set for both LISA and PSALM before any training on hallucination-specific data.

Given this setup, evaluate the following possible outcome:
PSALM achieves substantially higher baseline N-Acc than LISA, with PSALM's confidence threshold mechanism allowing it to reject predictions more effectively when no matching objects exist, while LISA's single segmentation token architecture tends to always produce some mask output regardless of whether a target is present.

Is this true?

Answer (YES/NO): YES